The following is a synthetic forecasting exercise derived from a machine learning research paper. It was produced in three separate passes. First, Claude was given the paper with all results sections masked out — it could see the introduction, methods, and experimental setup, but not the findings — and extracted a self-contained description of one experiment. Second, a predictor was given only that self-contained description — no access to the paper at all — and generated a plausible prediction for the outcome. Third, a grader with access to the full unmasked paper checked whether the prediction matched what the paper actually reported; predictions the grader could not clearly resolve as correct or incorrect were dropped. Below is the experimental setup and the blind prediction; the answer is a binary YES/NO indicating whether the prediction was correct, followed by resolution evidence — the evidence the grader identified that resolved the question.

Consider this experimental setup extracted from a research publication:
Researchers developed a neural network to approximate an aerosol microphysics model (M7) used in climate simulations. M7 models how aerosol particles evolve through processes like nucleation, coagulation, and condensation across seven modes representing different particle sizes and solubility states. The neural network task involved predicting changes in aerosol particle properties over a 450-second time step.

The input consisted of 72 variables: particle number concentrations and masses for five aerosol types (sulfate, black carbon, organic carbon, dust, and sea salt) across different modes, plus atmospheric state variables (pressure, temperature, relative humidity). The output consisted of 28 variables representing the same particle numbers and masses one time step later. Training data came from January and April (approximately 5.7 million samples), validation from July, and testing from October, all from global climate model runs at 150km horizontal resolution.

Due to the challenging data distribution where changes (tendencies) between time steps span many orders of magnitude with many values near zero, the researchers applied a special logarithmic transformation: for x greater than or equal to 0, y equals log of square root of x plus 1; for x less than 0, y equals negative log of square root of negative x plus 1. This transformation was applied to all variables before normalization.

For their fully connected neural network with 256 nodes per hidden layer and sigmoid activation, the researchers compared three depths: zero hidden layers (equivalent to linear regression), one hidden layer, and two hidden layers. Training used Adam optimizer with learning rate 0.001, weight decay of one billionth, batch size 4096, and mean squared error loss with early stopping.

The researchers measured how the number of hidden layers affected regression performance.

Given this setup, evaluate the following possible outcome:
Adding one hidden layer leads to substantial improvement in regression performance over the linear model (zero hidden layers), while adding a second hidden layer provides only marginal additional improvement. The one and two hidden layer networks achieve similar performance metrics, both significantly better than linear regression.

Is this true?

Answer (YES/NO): YES